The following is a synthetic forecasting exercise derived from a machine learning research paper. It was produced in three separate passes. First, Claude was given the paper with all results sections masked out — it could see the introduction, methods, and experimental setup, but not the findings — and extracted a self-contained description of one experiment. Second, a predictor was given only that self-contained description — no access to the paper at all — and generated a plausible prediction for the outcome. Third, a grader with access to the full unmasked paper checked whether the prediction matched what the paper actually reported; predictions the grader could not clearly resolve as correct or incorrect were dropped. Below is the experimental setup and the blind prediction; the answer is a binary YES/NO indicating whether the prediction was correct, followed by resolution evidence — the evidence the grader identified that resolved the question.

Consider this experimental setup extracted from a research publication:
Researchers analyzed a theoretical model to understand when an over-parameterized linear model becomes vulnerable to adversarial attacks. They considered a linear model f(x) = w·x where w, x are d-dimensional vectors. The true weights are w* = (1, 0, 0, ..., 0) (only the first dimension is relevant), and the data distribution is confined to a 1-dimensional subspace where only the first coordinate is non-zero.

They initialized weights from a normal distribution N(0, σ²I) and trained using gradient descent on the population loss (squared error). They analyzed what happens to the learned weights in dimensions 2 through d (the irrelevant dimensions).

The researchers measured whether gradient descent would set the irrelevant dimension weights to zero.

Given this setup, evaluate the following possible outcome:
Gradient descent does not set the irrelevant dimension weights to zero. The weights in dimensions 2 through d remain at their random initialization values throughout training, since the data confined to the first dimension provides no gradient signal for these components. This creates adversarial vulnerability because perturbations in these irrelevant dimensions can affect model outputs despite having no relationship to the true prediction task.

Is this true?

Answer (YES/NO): YES